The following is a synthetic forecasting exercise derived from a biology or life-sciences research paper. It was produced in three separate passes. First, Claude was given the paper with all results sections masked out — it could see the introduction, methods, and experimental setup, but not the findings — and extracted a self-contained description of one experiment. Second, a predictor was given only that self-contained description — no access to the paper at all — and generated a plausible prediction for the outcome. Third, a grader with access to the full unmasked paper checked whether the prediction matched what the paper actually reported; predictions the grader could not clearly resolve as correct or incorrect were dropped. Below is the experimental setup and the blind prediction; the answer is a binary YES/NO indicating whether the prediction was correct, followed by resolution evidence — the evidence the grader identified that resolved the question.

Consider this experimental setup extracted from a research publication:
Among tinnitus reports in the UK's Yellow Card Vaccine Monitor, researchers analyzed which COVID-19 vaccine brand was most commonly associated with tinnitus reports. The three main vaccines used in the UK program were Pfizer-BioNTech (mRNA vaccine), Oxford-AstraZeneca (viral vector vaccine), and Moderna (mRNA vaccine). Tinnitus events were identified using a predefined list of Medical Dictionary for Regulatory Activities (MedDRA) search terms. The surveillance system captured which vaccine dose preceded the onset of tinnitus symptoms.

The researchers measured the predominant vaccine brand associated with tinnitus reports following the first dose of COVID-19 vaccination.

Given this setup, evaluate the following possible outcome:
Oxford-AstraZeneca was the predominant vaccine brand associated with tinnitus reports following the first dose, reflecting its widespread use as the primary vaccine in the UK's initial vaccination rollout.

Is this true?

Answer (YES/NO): YES